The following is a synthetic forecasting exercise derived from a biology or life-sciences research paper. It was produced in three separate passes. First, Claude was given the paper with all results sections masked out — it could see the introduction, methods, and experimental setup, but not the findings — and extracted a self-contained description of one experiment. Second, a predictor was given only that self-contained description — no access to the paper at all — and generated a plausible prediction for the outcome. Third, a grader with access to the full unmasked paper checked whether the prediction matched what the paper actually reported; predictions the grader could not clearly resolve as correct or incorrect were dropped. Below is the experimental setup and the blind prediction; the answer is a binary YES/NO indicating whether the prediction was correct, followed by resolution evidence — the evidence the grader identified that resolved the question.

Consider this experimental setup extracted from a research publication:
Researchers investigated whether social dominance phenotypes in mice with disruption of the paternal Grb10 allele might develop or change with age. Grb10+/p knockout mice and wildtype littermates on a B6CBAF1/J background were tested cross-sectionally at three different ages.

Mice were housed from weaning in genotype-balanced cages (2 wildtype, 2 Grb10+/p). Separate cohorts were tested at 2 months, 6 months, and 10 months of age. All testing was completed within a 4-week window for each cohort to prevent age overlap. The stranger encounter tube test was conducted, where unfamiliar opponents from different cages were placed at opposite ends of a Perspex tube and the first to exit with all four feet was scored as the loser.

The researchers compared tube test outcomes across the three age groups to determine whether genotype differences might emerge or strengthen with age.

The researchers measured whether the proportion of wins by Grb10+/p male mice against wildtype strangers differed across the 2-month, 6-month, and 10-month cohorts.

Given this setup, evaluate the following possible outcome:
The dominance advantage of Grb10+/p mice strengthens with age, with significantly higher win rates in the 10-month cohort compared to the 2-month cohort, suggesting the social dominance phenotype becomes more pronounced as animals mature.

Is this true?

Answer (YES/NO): NO